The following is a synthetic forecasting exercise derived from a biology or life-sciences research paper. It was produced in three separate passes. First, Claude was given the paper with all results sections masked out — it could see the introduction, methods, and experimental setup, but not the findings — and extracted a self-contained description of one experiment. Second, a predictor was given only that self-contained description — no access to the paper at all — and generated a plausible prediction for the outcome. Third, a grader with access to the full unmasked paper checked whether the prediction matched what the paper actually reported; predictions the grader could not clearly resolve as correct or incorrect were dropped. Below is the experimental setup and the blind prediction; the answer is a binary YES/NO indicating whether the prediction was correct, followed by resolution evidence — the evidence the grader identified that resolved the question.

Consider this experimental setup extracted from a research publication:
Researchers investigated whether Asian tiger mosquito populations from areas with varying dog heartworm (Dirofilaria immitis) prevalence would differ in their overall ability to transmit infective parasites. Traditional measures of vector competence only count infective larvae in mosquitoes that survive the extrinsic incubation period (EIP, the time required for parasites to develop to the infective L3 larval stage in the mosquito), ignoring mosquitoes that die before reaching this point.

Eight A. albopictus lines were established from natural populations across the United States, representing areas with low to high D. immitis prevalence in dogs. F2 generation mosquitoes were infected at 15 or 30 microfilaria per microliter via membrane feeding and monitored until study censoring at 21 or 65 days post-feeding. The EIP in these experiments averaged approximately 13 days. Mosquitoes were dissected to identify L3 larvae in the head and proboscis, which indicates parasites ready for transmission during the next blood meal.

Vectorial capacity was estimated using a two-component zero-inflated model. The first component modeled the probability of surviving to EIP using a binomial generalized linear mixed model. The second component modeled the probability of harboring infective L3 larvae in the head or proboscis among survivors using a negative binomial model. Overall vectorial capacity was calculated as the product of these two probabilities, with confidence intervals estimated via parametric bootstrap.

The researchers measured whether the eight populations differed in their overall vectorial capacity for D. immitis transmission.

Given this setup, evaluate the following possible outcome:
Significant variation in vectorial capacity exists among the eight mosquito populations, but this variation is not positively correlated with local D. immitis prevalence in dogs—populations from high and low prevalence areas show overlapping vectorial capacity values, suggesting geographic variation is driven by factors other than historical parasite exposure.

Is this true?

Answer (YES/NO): NO